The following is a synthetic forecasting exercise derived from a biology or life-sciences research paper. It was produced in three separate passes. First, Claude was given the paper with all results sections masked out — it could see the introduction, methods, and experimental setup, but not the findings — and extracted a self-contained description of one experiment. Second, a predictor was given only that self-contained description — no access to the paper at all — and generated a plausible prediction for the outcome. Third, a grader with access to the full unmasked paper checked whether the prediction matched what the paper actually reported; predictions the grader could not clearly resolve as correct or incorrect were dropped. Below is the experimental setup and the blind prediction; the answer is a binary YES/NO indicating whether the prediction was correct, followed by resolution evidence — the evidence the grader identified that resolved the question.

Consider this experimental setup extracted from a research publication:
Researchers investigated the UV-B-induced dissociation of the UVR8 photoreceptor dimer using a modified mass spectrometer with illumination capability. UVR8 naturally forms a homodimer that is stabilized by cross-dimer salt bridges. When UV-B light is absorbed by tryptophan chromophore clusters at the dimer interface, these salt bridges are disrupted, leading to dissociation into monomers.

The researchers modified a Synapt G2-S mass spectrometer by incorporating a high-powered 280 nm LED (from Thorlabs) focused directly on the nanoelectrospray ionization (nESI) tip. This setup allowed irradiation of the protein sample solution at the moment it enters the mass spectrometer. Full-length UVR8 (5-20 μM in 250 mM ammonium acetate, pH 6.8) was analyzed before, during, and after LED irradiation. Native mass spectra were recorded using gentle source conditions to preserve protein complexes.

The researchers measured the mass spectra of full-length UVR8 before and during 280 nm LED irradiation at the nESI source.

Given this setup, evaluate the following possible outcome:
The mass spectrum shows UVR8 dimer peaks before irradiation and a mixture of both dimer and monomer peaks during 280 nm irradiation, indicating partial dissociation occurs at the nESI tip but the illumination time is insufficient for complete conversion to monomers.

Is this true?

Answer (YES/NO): NO